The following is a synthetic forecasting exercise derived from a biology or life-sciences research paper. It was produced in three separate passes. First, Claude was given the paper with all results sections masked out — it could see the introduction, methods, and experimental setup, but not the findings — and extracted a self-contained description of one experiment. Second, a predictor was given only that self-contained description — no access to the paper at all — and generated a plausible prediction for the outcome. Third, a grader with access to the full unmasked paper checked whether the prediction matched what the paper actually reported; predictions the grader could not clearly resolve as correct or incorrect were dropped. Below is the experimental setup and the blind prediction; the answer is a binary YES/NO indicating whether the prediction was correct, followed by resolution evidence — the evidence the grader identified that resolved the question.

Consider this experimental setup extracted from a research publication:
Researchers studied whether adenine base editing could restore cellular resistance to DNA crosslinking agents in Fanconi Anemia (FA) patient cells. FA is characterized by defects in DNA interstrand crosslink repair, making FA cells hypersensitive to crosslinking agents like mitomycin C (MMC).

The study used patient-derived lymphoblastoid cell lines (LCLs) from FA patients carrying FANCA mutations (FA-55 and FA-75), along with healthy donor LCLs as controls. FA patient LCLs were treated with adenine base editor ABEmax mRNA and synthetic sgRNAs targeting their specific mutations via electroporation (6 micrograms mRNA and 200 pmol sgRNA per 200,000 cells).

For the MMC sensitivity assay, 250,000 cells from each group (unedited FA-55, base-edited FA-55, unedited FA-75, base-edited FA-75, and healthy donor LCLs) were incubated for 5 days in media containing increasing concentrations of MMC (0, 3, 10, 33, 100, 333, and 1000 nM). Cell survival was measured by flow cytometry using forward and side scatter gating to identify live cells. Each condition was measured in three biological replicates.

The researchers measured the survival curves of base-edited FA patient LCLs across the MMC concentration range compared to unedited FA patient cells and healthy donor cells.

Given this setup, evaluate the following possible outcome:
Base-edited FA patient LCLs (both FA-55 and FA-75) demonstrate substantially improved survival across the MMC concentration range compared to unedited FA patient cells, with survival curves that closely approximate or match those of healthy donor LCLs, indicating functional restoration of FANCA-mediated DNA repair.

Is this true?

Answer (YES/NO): YES